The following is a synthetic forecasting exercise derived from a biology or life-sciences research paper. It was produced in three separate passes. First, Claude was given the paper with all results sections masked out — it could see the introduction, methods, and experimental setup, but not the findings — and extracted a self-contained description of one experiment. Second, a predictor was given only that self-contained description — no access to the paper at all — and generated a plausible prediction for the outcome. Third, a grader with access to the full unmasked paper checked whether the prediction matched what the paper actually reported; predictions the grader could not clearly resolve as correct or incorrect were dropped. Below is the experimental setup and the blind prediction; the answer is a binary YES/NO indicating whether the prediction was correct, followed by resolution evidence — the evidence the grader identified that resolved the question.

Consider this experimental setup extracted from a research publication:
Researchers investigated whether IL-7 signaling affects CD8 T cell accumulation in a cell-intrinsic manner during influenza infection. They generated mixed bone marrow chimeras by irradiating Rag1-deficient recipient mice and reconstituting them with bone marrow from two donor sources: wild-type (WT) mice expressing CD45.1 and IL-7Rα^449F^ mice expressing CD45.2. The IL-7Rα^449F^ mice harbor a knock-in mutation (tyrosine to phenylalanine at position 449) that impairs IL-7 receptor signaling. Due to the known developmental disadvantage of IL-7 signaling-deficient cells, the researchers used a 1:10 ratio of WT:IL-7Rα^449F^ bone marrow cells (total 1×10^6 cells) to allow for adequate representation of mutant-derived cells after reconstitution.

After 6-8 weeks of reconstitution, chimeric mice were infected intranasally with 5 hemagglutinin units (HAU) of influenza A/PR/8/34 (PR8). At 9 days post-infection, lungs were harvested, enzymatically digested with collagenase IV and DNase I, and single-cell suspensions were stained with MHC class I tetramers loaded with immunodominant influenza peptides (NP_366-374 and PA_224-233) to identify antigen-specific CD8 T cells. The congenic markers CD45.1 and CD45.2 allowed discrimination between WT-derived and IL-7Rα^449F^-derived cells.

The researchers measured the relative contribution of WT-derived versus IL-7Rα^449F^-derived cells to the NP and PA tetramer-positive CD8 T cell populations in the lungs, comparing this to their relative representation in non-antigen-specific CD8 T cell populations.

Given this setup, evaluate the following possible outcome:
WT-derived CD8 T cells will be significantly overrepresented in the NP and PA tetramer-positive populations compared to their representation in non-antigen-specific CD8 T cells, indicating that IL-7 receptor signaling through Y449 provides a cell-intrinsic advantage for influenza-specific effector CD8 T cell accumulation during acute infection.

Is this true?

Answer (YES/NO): YES